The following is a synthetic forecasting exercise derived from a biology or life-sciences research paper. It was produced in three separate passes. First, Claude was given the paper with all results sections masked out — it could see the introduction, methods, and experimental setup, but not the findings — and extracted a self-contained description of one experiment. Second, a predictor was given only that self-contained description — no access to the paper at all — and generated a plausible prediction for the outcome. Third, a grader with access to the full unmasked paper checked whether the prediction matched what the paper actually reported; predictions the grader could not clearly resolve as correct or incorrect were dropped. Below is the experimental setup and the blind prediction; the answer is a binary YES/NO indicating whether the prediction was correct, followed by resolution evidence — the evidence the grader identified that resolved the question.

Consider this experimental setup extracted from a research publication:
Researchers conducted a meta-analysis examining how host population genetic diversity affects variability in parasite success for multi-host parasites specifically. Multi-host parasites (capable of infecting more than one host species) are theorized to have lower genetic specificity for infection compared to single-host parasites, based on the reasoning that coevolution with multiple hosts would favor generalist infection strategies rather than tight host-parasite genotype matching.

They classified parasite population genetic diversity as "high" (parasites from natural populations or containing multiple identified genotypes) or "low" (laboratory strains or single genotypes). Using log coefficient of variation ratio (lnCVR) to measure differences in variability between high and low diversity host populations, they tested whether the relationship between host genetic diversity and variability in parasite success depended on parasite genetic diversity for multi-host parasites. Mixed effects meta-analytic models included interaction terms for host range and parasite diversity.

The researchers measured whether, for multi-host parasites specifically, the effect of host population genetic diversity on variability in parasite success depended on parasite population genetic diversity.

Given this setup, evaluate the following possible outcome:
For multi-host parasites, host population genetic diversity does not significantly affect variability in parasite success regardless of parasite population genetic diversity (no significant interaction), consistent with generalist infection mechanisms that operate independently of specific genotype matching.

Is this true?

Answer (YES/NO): YES